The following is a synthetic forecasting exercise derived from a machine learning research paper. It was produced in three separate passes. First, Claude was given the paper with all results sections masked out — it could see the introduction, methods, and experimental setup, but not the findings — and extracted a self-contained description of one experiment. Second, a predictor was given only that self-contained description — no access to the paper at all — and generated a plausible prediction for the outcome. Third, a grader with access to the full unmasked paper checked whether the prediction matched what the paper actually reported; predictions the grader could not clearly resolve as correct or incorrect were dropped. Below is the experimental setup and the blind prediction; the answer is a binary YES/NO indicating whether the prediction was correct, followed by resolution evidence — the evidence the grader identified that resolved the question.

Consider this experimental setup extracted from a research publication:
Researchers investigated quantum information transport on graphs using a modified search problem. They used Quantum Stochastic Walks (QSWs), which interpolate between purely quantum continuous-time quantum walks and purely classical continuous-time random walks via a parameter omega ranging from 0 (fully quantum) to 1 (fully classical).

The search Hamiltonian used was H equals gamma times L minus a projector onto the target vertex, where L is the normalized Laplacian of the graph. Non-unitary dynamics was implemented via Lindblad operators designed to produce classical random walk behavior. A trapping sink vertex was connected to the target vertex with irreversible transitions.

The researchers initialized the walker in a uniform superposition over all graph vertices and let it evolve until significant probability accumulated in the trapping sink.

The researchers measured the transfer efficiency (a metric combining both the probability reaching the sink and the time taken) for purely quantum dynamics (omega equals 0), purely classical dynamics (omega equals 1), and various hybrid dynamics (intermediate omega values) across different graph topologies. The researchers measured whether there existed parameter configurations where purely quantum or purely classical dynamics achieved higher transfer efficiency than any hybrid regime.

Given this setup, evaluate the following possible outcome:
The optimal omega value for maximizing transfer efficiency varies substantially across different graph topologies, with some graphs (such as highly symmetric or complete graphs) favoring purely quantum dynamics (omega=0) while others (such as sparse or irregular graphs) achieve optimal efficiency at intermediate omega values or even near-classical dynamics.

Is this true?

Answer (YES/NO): YES